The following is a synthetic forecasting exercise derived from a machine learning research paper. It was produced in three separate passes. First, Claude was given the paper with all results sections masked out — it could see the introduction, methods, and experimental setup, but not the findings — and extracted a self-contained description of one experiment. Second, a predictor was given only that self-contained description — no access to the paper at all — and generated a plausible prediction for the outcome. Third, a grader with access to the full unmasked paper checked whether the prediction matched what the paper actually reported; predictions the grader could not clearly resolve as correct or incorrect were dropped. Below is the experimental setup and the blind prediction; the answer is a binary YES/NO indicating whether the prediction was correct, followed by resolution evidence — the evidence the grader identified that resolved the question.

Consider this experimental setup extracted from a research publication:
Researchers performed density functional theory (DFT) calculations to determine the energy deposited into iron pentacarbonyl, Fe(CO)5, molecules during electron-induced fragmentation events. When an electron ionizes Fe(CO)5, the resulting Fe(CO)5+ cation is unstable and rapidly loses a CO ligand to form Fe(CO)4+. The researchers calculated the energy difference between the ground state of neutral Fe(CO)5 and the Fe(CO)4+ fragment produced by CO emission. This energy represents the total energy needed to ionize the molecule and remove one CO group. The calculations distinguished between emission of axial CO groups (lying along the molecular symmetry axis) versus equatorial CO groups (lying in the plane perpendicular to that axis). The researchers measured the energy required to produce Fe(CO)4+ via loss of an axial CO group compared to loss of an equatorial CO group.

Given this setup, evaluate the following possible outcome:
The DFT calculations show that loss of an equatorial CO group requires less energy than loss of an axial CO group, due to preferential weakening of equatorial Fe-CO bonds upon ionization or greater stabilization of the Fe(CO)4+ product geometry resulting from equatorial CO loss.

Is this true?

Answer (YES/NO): YES